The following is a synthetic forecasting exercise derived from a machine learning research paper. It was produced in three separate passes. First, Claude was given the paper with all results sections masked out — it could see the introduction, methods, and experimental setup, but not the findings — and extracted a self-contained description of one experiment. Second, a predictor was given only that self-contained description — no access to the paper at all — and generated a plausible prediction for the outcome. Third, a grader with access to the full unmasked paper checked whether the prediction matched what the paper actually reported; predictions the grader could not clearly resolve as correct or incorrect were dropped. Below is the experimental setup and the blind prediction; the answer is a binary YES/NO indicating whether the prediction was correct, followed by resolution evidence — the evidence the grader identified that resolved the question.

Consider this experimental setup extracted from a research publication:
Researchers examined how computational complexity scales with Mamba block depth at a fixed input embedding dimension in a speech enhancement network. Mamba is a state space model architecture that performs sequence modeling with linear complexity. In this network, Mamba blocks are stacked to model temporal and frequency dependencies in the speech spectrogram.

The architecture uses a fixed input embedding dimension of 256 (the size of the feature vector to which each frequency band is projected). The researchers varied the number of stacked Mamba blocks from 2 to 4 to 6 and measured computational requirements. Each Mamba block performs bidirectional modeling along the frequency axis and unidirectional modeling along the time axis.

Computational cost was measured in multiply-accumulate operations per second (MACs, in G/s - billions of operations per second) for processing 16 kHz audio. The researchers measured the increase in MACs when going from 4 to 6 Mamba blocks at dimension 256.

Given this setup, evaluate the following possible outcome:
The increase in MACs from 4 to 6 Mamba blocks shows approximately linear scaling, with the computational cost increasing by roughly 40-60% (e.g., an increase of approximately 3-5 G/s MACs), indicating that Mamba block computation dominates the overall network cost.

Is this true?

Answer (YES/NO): NO